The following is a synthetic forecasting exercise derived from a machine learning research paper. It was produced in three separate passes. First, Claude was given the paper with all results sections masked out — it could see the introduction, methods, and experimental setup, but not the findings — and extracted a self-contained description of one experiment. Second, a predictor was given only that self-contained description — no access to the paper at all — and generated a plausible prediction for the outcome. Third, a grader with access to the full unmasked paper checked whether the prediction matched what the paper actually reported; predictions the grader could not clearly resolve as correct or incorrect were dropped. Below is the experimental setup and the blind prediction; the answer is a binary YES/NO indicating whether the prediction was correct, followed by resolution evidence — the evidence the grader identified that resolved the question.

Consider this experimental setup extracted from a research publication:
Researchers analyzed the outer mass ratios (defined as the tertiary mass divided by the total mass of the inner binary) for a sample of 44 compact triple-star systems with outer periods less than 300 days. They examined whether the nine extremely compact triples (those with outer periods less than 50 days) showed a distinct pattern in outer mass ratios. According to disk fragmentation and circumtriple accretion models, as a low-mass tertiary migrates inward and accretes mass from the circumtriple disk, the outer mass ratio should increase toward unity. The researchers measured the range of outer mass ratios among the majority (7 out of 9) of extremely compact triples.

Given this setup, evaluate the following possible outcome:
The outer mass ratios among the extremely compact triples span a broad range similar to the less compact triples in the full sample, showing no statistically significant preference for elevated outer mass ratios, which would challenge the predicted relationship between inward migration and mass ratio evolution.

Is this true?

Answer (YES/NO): NO